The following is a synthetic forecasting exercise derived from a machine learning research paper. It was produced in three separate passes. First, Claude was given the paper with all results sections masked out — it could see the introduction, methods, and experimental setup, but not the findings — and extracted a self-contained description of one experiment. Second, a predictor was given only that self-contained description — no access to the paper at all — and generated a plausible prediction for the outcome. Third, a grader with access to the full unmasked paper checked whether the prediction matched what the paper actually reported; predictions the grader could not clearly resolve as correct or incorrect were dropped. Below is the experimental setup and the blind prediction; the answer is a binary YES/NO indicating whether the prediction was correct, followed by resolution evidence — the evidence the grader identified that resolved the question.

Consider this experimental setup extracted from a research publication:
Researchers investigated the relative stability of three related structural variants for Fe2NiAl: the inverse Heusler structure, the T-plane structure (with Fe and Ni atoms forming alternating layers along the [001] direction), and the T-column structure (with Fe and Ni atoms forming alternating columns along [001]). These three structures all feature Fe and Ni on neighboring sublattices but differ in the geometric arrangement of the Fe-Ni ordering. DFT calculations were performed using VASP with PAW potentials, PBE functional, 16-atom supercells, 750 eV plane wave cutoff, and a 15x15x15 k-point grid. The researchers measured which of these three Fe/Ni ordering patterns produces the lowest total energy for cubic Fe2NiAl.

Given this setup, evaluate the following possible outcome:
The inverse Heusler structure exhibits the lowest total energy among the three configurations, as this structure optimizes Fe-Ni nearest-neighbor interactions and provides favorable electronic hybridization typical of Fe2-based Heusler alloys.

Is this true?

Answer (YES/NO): NO